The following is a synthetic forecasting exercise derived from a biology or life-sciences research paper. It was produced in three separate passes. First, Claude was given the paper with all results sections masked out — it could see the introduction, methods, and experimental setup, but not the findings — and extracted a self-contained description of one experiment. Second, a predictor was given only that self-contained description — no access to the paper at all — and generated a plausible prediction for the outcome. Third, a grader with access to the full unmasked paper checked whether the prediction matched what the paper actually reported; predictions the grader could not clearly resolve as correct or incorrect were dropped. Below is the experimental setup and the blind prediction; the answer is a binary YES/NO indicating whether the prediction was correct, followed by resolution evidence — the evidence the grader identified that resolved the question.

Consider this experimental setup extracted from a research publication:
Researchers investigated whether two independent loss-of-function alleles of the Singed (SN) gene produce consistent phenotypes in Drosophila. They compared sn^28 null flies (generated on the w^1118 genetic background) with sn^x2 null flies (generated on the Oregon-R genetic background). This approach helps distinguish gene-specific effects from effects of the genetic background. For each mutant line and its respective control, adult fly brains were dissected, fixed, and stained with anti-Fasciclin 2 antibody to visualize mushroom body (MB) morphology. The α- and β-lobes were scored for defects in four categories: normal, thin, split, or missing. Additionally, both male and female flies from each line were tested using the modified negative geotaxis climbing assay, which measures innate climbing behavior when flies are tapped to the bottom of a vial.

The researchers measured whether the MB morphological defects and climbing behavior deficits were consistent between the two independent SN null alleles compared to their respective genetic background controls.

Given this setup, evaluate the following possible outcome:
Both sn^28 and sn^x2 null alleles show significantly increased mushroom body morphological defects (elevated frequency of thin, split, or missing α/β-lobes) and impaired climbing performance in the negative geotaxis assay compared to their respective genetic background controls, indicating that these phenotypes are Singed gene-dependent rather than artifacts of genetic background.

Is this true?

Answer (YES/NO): YES